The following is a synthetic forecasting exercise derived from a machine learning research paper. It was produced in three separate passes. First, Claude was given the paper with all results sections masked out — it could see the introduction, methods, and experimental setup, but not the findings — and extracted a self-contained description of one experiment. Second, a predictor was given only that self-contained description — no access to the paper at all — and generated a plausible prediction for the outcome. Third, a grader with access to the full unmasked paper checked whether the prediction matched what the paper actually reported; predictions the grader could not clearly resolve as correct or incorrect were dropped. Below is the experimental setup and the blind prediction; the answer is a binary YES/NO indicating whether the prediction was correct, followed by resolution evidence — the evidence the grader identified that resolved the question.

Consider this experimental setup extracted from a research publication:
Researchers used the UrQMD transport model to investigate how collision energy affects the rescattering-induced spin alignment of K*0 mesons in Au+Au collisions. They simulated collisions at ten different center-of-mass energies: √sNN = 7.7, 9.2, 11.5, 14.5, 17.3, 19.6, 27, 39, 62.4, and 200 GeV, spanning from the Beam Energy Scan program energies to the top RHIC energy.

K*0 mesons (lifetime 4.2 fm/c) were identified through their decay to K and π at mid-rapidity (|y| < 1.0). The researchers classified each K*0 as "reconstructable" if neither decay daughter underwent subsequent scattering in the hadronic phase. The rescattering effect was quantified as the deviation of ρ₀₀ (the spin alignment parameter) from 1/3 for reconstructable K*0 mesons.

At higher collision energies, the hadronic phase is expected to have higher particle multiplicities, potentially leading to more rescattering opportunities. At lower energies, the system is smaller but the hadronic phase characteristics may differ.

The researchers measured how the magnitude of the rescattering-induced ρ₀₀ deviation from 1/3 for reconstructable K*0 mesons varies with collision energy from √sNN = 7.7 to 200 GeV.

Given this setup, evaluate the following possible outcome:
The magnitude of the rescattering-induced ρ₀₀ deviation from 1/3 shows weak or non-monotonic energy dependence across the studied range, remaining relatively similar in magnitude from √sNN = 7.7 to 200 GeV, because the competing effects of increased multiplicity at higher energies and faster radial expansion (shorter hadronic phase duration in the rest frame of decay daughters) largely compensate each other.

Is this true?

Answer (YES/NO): NO